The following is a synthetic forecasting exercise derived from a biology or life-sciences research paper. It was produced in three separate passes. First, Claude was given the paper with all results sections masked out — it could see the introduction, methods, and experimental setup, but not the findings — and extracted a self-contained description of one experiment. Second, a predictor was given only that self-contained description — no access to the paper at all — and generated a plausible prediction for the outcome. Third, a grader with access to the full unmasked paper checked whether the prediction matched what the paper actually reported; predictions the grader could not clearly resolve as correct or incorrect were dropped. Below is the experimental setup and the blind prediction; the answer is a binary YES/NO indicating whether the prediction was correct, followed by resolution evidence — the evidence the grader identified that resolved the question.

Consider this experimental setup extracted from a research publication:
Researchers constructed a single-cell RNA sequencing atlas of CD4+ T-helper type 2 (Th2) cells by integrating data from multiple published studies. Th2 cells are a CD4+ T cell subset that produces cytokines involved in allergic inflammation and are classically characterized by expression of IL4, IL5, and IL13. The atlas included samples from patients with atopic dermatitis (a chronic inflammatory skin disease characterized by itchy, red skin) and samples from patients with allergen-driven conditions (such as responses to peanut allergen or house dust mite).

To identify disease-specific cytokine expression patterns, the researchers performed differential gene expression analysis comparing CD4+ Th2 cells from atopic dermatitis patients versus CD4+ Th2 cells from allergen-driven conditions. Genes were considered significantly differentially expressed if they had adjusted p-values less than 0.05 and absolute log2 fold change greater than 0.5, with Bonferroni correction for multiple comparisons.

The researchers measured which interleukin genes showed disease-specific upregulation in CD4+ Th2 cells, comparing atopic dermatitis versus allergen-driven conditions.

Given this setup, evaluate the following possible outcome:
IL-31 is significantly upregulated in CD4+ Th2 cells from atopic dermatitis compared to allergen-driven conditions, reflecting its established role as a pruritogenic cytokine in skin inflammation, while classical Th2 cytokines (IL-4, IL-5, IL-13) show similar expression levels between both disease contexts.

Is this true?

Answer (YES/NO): NO